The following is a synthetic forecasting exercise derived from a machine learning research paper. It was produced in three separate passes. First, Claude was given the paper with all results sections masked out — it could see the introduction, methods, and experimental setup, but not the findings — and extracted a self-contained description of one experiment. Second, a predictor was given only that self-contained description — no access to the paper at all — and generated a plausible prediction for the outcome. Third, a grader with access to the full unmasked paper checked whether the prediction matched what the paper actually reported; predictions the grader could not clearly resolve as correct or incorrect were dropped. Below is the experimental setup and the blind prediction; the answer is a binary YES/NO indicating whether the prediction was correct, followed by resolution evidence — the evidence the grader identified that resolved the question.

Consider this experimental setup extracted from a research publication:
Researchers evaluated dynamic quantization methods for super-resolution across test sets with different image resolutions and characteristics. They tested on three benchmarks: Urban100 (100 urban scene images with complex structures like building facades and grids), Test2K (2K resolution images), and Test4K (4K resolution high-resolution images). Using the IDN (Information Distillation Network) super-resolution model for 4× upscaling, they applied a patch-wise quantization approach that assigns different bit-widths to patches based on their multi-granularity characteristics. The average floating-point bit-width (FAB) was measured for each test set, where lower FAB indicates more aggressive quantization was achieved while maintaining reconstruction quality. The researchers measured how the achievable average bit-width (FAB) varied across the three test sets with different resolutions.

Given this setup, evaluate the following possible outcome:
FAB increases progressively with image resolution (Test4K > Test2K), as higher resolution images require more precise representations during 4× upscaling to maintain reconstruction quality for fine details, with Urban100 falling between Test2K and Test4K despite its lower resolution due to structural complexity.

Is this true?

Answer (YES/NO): NO